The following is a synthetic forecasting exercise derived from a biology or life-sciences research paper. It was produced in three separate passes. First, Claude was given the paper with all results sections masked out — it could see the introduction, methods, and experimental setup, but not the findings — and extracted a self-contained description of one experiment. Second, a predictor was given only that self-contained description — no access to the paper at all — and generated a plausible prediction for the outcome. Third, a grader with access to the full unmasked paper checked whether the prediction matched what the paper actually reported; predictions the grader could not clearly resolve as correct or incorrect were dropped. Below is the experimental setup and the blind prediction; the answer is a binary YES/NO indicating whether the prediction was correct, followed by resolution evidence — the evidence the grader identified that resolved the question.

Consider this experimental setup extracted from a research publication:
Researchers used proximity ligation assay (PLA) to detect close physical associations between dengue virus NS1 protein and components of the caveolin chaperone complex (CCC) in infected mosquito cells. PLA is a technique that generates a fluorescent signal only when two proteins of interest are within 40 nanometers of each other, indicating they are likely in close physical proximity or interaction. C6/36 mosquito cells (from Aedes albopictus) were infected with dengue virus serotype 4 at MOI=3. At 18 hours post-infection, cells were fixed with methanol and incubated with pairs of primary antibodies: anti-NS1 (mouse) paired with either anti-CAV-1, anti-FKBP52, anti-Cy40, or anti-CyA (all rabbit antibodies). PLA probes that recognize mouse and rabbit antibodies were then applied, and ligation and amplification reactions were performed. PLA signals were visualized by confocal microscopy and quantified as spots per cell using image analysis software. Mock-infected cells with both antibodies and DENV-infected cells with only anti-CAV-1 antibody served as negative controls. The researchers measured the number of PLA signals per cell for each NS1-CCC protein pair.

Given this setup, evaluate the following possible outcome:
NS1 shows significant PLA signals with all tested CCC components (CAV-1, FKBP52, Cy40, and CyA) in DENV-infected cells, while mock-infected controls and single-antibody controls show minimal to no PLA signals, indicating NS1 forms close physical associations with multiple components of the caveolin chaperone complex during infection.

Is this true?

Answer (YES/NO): YES